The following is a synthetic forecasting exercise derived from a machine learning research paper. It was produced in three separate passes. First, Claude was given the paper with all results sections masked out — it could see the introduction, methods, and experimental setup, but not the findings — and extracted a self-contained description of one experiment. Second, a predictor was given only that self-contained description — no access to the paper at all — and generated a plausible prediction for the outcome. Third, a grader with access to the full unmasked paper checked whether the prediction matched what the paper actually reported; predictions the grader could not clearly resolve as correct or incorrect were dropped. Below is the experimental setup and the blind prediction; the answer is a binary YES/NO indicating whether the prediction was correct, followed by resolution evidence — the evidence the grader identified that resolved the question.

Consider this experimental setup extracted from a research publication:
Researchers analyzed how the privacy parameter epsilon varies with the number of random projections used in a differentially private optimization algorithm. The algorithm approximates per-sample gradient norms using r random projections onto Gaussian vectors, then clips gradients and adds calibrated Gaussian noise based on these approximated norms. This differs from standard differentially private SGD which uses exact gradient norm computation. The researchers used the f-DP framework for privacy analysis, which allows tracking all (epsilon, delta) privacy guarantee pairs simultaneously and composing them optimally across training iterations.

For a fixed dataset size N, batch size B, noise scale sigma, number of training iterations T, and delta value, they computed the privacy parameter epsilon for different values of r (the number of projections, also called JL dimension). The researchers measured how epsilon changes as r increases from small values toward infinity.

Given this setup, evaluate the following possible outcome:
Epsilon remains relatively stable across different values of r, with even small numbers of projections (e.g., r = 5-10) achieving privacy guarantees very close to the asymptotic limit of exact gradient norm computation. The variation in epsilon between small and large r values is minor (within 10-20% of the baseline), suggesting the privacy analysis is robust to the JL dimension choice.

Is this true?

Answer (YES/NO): NO